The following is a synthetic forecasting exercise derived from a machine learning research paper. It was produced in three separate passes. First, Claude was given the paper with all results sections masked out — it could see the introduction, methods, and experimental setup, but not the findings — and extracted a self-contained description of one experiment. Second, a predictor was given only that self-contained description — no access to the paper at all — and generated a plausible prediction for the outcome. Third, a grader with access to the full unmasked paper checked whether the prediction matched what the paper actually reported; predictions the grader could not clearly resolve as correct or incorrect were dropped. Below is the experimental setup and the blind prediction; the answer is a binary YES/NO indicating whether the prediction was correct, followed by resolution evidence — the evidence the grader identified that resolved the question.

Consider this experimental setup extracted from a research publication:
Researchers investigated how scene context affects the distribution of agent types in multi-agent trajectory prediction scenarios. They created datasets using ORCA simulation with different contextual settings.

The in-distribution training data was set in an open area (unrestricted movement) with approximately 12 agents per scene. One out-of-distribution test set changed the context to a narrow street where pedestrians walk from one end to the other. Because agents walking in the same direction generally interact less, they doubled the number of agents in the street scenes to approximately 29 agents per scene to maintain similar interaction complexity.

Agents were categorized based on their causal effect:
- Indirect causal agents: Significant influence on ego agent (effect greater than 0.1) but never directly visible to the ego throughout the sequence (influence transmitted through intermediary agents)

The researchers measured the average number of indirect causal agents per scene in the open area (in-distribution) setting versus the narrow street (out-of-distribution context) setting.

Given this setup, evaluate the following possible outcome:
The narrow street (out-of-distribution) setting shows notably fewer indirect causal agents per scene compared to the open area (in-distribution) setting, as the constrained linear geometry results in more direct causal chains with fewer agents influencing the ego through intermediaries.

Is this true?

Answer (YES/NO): NO